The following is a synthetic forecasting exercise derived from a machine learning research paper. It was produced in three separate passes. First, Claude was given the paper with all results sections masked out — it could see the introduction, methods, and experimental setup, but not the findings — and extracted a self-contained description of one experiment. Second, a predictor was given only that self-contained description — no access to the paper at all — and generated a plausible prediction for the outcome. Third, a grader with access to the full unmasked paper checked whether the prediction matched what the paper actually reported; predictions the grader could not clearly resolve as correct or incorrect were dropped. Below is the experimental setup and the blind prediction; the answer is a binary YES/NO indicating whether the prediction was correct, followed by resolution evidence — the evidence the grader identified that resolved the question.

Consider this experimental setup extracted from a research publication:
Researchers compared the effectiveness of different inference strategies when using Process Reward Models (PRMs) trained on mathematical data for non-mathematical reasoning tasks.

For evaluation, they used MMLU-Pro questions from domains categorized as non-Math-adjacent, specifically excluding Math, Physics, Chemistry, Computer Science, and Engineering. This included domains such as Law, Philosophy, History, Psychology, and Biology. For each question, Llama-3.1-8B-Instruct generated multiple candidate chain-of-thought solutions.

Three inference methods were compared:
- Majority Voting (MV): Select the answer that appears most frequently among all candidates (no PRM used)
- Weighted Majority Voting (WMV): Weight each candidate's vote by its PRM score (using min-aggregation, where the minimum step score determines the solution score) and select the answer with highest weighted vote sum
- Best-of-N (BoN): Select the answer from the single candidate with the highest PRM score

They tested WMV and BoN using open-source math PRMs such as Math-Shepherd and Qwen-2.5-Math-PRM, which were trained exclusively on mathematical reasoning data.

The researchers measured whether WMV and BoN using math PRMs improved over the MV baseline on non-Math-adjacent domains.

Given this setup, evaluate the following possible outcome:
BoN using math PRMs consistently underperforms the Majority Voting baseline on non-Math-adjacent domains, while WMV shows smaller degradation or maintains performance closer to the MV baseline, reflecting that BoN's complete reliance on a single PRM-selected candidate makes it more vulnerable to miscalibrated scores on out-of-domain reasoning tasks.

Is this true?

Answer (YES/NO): NO